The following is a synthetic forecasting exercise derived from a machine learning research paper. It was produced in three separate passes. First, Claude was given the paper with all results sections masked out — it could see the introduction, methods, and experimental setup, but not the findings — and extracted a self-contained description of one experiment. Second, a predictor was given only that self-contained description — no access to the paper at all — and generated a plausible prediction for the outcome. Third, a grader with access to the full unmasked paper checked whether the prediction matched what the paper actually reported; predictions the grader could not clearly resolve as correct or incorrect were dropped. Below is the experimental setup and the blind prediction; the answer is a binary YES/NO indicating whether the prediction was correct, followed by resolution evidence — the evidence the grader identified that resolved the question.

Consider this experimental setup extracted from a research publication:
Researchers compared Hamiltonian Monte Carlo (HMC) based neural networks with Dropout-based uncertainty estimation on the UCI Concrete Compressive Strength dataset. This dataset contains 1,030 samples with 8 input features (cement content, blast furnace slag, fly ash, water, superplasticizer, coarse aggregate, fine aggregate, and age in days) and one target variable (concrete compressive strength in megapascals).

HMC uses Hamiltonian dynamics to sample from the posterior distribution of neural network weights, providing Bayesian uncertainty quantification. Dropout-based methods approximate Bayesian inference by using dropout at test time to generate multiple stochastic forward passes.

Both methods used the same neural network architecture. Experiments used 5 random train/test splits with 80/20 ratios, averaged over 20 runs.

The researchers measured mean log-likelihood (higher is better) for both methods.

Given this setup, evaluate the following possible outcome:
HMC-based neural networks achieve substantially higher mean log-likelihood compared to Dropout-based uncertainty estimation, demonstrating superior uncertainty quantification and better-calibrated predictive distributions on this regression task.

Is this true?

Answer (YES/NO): YES